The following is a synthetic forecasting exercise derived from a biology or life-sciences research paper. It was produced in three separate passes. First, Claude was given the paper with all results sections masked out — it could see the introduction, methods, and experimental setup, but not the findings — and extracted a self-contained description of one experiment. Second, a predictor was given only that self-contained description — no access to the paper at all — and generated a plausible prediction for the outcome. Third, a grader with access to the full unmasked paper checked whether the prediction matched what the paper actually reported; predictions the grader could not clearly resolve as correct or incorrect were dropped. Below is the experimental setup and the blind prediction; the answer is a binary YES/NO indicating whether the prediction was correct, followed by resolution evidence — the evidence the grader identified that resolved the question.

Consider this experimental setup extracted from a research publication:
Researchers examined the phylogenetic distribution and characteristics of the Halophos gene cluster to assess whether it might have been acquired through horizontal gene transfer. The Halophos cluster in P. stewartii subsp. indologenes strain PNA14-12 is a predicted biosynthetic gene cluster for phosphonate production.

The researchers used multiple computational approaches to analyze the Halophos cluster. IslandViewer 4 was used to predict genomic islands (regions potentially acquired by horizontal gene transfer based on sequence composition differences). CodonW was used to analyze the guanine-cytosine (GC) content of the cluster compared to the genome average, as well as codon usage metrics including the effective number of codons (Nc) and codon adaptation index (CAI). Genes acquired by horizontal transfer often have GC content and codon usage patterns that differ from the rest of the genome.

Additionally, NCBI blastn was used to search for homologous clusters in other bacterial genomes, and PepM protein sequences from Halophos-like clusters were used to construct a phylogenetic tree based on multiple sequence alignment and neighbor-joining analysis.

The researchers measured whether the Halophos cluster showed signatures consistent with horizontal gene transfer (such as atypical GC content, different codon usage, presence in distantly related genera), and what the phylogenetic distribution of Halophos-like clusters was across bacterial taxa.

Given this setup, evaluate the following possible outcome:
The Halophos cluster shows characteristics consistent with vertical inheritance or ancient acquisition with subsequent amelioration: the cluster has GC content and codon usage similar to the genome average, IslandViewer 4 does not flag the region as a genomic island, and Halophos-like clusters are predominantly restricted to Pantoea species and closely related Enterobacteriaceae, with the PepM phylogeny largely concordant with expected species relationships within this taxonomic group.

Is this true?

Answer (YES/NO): NO